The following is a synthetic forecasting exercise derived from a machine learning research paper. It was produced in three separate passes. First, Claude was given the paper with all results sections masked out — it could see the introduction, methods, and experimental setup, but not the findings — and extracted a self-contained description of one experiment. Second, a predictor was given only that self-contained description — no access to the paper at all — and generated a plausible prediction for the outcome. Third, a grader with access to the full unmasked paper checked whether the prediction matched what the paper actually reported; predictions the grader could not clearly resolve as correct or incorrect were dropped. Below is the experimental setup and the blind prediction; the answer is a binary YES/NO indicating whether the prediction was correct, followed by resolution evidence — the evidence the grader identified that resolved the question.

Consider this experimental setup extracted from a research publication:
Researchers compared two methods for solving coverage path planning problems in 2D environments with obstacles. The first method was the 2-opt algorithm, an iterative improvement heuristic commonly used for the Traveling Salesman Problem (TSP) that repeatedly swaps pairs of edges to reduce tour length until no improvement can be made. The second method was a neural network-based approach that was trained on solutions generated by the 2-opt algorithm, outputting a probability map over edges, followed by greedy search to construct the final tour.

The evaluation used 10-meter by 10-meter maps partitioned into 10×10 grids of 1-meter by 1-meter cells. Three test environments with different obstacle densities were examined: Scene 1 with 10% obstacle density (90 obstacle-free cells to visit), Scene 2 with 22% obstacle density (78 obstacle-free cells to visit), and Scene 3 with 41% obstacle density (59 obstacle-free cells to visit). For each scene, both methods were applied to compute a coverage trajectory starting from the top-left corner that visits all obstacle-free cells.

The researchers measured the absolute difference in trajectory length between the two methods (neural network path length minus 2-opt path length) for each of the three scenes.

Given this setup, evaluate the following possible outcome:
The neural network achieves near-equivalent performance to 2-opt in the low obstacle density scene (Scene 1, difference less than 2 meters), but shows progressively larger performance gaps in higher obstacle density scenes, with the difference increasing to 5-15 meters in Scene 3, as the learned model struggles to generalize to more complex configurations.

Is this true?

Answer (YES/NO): NO